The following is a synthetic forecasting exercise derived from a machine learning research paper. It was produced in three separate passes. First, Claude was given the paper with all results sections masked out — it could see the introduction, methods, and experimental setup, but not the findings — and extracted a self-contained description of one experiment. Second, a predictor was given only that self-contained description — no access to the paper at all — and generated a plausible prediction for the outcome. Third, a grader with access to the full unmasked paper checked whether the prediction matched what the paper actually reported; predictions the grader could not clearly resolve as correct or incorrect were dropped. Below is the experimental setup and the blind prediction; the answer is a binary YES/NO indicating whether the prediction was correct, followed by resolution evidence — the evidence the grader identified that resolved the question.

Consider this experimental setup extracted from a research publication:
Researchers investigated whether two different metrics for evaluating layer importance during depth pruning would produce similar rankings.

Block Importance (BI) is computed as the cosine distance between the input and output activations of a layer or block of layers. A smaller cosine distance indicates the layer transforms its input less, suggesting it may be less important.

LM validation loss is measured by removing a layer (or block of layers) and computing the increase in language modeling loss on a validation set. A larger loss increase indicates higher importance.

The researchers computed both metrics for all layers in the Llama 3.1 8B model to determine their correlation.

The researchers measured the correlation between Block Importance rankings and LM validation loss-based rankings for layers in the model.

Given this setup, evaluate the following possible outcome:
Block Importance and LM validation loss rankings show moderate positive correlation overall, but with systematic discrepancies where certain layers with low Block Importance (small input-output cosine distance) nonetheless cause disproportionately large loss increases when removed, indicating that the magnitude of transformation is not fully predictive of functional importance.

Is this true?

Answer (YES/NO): NO